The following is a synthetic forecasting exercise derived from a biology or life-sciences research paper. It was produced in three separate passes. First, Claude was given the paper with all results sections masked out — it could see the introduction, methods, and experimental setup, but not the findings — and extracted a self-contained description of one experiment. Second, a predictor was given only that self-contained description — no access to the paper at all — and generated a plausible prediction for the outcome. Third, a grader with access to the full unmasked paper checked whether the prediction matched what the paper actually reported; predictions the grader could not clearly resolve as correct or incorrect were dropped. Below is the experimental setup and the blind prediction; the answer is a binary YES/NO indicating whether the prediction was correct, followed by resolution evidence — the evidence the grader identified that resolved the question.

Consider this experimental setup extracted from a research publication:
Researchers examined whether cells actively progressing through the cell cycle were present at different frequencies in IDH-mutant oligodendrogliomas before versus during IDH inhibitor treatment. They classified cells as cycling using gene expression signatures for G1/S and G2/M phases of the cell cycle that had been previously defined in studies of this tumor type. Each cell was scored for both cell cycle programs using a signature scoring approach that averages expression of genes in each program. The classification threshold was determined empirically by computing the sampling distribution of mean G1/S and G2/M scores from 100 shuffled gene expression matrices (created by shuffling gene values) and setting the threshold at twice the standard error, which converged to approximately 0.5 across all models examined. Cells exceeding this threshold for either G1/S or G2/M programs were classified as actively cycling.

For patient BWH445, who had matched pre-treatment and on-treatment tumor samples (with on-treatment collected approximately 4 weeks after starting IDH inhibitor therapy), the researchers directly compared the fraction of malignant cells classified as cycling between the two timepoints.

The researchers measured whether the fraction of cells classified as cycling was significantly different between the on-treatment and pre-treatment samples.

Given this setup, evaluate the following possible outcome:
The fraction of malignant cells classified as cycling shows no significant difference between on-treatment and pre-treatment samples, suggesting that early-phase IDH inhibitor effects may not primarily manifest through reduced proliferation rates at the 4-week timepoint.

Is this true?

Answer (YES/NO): NO